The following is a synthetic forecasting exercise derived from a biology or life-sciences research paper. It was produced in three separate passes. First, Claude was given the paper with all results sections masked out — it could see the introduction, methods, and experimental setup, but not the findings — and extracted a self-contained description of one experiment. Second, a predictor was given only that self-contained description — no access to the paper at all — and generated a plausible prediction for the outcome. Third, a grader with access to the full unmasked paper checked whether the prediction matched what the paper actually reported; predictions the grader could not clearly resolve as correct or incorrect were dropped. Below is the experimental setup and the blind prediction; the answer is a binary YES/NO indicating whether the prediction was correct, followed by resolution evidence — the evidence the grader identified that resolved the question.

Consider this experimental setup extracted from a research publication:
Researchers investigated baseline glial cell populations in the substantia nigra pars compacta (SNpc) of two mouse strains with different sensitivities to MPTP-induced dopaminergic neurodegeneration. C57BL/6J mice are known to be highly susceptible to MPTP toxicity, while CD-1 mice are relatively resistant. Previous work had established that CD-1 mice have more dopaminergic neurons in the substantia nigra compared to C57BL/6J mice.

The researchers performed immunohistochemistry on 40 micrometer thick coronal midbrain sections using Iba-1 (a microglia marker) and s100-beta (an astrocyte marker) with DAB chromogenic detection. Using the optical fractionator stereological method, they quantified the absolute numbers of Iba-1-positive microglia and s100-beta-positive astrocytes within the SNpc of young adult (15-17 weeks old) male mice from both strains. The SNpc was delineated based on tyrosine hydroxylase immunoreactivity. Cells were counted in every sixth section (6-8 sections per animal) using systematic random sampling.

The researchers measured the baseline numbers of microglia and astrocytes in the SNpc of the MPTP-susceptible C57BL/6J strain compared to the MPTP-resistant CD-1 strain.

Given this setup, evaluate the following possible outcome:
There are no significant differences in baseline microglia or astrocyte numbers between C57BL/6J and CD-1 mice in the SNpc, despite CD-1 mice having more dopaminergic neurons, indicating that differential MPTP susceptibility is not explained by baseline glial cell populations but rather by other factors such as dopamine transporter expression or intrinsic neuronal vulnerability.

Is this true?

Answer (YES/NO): NO